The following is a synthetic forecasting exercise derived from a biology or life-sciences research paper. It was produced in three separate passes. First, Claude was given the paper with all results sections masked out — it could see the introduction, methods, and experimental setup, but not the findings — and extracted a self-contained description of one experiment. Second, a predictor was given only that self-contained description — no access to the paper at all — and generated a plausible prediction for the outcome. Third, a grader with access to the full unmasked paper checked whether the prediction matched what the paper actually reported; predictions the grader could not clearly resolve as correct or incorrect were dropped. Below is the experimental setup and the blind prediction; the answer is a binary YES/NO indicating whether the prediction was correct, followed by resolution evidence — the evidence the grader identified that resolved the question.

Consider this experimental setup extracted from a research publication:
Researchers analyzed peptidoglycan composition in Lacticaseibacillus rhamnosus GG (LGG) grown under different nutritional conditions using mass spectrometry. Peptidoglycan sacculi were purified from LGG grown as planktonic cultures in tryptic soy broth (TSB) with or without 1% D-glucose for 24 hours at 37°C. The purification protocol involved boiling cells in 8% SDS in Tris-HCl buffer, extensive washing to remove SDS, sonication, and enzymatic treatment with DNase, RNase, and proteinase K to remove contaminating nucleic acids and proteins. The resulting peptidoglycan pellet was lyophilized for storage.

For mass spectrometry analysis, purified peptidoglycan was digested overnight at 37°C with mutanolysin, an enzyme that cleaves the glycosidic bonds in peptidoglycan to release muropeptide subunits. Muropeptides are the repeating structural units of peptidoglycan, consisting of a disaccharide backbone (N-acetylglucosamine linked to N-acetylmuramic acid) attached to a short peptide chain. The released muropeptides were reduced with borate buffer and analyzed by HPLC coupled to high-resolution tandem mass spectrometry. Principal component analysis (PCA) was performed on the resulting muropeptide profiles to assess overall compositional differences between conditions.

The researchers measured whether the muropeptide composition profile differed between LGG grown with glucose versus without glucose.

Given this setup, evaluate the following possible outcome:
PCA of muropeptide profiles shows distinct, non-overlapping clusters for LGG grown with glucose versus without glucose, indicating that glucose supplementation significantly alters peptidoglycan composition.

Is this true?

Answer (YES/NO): YES